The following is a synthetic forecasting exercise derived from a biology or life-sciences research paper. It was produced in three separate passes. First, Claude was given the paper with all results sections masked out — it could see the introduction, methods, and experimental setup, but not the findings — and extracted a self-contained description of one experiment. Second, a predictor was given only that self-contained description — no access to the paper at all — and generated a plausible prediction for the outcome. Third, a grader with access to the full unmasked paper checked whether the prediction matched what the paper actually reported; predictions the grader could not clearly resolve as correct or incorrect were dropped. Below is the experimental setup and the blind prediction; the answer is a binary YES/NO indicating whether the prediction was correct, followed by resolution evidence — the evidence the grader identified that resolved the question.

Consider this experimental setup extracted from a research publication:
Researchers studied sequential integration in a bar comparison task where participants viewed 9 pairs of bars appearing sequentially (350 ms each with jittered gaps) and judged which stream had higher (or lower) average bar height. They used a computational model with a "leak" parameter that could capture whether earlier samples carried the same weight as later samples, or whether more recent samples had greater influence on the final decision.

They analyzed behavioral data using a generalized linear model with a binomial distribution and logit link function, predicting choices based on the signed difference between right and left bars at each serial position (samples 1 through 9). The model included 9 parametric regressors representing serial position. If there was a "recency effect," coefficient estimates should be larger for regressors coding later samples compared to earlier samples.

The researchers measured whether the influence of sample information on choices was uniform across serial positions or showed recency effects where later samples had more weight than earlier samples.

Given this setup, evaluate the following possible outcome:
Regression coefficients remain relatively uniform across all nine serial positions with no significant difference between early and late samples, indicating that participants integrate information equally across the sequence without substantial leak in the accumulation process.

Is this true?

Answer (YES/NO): NO